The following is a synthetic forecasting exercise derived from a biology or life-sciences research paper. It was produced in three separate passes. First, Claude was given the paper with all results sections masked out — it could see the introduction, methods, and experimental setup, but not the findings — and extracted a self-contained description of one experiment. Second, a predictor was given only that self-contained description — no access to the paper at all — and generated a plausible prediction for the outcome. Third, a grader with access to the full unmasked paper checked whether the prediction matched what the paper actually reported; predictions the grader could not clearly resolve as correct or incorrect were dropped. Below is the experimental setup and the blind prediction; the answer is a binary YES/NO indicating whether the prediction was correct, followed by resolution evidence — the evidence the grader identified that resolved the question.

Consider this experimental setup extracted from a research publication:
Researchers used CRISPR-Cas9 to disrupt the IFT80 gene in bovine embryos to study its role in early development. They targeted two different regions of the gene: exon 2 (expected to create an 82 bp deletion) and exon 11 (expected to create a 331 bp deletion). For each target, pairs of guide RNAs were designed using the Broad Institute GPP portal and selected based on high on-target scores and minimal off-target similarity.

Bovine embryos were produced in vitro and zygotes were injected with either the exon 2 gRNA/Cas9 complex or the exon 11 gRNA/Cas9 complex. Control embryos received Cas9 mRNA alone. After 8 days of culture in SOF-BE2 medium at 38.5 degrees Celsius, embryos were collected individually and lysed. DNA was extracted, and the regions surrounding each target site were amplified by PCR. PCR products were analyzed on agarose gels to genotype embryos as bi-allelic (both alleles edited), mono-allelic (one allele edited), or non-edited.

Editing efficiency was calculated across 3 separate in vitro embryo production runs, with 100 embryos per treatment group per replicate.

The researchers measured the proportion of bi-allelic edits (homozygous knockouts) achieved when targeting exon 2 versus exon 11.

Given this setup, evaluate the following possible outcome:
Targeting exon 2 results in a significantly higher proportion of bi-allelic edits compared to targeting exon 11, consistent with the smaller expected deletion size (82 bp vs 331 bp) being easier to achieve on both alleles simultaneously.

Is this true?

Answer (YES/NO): NO